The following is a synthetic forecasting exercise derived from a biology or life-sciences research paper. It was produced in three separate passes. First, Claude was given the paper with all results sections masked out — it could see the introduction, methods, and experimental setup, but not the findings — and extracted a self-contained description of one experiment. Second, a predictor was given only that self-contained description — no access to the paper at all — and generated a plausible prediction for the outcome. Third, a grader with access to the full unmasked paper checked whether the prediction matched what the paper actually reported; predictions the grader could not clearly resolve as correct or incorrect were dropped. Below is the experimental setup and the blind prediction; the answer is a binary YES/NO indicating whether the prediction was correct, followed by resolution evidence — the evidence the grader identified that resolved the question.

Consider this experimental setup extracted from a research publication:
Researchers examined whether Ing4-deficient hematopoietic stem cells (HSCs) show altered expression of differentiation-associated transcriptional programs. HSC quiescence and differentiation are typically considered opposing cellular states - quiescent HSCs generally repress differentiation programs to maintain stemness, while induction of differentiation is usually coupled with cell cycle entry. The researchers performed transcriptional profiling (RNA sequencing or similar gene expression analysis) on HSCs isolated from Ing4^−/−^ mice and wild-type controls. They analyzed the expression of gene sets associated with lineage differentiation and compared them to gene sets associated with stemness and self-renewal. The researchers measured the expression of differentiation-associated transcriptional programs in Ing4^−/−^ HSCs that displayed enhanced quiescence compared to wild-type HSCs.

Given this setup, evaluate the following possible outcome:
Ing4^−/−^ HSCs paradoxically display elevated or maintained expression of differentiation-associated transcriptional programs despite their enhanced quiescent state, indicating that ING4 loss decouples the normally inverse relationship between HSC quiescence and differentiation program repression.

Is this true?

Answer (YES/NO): YES